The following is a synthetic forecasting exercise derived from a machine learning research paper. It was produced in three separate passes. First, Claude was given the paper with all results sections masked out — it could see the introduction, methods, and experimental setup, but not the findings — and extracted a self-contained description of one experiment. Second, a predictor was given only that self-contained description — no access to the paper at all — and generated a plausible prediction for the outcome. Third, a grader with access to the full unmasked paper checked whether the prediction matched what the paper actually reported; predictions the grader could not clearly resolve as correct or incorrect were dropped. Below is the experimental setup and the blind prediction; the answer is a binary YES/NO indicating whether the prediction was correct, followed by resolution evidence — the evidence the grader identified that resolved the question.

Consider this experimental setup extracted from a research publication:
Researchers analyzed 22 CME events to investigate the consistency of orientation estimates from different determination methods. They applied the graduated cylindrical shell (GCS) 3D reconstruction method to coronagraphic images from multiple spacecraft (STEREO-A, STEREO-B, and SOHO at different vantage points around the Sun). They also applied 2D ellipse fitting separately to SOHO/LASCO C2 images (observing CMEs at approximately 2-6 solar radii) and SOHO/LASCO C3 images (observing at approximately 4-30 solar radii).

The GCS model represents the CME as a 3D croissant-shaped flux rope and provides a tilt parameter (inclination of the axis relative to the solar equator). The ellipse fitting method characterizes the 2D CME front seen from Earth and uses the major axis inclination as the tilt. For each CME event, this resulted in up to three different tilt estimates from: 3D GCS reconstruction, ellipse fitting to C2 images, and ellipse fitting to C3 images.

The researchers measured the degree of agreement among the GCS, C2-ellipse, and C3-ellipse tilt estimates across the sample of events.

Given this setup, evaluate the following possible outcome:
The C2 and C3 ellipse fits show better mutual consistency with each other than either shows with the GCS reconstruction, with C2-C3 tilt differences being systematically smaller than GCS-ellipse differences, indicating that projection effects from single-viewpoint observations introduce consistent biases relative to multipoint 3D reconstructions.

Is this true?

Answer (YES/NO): NO